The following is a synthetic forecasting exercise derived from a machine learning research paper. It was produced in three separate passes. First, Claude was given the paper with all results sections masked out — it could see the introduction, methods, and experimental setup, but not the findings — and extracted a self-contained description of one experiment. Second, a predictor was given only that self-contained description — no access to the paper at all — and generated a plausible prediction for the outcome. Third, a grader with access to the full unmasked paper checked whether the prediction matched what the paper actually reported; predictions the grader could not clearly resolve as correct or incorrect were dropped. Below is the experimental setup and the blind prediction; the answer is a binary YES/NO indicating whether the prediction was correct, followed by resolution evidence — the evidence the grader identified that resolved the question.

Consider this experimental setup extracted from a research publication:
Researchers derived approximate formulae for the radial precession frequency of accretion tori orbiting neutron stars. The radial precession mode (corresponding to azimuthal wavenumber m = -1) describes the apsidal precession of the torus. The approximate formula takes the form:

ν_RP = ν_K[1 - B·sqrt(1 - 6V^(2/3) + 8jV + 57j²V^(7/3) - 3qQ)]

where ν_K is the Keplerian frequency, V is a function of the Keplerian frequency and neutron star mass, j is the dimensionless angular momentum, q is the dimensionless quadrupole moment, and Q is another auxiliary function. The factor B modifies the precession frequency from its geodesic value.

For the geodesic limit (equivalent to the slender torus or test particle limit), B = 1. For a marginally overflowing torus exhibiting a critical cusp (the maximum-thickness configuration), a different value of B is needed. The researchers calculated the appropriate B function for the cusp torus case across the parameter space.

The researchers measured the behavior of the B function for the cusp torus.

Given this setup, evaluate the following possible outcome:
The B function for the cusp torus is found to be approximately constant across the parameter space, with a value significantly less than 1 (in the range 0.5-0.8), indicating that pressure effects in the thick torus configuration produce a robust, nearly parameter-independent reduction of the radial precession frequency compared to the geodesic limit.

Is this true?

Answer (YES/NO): NO